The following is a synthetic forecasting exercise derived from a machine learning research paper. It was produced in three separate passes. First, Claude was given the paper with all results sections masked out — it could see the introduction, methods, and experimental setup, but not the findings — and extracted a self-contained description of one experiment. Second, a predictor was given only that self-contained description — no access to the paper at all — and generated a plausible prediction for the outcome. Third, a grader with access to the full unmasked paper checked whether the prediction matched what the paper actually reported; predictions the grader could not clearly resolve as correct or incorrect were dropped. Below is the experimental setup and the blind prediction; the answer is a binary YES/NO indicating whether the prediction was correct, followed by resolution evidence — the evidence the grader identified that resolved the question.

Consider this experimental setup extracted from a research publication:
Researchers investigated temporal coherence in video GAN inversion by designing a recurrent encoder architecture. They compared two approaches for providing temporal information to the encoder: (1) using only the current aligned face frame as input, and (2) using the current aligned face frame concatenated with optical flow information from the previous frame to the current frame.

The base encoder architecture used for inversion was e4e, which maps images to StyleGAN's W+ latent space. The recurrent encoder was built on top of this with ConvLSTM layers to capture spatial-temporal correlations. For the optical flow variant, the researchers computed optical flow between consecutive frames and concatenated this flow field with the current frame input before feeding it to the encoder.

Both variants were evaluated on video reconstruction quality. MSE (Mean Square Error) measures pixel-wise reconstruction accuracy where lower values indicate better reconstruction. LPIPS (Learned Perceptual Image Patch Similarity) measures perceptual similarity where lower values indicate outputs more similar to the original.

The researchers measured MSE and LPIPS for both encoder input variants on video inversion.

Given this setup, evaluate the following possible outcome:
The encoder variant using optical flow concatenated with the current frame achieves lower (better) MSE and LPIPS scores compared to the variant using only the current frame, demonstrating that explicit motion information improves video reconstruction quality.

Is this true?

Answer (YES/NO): NO